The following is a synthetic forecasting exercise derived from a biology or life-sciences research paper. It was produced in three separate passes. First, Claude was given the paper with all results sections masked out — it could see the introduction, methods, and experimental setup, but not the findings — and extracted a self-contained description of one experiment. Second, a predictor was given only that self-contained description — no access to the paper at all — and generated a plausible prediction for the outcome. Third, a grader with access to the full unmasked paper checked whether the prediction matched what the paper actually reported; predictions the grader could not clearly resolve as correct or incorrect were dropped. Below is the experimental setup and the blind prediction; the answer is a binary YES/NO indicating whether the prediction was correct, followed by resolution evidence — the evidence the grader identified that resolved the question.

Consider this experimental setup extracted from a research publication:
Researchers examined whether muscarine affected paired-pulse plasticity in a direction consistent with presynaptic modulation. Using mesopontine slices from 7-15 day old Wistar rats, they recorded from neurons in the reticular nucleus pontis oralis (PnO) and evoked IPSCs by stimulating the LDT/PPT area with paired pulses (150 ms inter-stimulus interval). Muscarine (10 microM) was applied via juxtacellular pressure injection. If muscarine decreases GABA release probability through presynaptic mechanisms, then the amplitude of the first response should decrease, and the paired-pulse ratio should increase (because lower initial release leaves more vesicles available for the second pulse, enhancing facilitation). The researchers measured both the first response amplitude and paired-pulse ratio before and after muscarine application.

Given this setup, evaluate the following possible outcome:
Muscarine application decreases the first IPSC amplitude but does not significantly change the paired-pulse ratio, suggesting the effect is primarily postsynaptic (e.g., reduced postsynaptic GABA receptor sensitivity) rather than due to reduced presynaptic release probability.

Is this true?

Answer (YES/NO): NO